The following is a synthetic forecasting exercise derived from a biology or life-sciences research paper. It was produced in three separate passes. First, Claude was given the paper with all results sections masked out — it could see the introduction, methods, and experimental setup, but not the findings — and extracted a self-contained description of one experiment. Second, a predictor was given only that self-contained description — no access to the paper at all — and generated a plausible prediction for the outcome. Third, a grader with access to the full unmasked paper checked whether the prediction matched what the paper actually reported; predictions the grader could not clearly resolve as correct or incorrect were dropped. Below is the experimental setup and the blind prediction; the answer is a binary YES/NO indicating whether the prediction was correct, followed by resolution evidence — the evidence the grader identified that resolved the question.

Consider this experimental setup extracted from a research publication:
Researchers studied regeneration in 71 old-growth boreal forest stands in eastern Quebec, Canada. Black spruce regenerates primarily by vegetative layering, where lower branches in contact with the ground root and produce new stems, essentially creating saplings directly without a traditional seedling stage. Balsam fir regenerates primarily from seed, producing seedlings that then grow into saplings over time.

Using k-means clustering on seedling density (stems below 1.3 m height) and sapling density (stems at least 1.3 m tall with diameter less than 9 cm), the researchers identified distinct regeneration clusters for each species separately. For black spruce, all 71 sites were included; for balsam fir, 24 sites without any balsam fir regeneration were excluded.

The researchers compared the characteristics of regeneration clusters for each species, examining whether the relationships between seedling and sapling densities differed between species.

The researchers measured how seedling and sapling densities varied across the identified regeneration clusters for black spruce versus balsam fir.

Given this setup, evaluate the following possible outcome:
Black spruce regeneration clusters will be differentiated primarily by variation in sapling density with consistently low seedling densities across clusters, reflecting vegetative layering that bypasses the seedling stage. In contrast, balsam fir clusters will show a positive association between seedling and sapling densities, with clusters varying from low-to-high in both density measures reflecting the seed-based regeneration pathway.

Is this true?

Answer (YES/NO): NO